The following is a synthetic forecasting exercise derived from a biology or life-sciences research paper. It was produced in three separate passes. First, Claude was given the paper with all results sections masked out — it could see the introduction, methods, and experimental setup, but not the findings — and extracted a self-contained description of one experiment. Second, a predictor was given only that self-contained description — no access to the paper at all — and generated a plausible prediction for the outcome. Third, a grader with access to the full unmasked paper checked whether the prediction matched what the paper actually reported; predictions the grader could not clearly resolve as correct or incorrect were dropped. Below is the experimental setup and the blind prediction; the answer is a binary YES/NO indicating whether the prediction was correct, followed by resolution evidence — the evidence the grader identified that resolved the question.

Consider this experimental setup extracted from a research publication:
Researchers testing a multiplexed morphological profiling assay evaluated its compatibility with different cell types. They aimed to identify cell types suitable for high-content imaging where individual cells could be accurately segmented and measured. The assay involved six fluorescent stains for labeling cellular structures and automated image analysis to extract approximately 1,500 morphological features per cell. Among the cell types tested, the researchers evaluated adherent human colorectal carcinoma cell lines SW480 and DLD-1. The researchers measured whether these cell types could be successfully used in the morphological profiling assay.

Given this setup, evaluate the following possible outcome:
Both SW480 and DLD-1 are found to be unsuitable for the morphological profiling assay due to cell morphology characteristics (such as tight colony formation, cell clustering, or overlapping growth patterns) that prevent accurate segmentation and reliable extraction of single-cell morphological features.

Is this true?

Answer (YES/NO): YES